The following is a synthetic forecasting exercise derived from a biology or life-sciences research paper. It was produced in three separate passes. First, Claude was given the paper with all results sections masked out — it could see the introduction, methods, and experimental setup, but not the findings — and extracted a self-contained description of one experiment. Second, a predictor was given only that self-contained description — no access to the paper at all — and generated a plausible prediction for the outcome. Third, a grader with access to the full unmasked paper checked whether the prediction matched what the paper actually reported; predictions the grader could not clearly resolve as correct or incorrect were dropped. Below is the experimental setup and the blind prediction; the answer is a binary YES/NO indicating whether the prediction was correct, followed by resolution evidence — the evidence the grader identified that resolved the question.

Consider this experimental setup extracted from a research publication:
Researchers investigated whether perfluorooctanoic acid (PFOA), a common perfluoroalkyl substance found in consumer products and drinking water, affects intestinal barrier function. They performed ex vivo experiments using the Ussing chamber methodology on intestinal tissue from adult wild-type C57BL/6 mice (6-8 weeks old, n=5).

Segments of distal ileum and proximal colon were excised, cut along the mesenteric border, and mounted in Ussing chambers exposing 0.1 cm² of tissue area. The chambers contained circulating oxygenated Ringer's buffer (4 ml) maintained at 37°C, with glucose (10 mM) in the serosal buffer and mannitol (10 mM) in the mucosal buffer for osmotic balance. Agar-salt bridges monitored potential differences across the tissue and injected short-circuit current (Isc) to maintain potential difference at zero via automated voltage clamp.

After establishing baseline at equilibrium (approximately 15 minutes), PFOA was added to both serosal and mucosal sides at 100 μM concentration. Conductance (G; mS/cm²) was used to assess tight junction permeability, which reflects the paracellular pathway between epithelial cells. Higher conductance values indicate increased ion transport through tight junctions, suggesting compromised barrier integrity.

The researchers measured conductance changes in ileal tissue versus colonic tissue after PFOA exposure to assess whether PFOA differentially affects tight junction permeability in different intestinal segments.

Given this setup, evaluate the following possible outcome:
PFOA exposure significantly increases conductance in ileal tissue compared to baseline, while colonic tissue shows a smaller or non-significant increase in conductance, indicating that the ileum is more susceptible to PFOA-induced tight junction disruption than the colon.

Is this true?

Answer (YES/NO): YES